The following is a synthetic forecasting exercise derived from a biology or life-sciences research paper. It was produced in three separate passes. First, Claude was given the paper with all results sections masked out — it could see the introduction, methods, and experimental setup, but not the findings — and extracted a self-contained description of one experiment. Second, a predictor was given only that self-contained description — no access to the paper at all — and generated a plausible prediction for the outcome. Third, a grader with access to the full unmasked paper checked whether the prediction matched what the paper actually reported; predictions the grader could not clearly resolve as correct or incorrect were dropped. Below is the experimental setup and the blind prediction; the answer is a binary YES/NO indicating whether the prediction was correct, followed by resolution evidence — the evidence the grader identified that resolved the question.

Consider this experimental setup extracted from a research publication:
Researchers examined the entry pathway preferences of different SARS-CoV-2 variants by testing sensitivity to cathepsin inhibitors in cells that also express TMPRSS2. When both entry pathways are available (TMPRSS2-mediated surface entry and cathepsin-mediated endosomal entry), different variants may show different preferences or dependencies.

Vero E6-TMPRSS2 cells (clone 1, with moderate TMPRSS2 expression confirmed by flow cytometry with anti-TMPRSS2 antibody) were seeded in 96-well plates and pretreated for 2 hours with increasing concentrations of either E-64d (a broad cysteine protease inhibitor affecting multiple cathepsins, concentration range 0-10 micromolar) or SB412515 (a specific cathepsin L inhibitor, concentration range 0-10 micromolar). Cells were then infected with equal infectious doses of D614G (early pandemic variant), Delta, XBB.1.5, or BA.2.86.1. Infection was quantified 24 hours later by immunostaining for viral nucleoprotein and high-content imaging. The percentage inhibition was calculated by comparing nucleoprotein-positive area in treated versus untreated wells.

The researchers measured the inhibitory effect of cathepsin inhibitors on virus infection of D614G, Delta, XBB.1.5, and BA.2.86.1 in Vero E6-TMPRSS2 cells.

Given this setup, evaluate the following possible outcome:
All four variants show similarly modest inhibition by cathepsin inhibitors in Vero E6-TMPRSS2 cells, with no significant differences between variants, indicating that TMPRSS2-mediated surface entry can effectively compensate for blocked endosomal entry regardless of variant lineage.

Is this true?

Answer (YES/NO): NO